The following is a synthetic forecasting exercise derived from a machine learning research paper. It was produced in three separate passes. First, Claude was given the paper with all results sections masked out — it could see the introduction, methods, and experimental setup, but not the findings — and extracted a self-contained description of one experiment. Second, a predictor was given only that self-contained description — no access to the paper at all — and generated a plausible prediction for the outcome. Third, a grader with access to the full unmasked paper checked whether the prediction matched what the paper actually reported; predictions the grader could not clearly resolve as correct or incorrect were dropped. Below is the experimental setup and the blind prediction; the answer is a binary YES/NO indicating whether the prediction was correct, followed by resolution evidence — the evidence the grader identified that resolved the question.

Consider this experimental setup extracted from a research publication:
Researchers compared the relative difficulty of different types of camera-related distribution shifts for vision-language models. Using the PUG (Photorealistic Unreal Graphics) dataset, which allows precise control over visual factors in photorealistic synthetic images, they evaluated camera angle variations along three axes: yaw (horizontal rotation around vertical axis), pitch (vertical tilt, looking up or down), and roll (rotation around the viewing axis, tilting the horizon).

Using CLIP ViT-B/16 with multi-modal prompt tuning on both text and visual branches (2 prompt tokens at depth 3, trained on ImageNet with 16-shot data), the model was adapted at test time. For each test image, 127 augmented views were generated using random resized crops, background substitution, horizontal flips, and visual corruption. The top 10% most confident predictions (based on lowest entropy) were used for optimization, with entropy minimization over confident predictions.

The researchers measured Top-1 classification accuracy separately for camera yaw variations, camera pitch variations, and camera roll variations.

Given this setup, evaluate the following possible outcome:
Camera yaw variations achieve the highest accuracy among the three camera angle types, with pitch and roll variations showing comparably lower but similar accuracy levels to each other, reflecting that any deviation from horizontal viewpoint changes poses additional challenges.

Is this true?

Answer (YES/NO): NO